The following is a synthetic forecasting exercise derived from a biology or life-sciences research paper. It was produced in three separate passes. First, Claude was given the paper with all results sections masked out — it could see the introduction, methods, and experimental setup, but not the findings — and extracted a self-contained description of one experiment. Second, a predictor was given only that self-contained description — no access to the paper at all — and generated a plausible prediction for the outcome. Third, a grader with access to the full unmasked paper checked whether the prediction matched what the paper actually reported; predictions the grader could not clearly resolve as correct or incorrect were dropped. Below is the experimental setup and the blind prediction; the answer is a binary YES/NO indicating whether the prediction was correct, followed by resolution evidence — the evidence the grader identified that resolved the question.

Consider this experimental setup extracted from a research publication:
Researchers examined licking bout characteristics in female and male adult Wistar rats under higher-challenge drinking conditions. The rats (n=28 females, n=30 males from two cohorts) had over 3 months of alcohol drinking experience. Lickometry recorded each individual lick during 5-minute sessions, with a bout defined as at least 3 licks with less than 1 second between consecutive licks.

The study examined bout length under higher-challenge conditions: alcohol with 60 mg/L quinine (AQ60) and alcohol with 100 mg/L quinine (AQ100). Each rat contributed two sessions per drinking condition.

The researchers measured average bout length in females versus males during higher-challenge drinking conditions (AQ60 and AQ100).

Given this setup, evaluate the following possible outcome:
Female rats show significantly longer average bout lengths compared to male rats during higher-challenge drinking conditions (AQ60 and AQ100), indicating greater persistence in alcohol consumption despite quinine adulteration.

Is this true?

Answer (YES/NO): NO